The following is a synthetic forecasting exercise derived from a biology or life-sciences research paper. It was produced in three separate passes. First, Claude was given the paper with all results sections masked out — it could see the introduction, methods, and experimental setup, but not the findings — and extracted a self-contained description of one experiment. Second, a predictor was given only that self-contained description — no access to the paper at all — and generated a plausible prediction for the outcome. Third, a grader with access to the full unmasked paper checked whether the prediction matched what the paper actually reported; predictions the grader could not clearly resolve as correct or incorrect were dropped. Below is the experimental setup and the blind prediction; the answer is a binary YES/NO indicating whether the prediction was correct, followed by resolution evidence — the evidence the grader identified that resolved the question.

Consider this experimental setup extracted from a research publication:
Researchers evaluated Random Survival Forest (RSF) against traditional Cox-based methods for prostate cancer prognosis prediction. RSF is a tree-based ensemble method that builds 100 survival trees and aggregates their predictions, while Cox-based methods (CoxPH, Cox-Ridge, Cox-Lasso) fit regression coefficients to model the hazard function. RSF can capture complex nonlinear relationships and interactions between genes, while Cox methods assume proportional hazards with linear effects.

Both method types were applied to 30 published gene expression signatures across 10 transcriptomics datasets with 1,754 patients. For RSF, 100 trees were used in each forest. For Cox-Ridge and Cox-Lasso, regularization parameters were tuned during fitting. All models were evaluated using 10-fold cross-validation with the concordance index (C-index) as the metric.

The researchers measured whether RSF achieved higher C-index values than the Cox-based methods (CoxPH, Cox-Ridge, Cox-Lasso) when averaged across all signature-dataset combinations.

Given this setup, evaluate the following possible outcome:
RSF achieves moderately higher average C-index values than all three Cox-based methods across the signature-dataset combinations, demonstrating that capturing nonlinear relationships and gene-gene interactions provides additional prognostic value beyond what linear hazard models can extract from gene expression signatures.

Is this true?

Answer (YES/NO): NO